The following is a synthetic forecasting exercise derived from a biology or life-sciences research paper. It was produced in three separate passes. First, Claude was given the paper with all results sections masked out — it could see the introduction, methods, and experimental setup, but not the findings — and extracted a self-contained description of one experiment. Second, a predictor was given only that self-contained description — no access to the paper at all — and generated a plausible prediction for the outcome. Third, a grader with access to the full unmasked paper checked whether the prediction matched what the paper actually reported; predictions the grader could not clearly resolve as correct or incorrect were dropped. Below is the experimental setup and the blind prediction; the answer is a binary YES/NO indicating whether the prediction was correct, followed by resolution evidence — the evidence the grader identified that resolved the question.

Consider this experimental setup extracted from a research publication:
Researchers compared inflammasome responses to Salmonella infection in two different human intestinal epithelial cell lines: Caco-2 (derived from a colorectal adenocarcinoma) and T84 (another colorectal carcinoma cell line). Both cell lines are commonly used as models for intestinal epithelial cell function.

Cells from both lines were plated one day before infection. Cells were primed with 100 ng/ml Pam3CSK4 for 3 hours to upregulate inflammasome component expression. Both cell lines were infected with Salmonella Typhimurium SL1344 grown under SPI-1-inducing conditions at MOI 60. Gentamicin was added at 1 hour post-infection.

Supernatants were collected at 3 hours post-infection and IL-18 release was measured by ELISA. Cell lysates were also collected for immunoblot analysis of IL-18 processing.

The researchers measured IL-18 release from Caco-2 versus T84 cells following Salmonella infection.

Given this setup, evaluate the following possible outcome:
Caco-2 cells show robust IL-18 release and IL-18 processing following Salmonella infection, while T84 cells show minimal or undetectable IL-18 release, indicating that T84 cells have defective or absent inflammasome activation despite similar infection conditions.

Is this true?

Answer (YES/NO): NO